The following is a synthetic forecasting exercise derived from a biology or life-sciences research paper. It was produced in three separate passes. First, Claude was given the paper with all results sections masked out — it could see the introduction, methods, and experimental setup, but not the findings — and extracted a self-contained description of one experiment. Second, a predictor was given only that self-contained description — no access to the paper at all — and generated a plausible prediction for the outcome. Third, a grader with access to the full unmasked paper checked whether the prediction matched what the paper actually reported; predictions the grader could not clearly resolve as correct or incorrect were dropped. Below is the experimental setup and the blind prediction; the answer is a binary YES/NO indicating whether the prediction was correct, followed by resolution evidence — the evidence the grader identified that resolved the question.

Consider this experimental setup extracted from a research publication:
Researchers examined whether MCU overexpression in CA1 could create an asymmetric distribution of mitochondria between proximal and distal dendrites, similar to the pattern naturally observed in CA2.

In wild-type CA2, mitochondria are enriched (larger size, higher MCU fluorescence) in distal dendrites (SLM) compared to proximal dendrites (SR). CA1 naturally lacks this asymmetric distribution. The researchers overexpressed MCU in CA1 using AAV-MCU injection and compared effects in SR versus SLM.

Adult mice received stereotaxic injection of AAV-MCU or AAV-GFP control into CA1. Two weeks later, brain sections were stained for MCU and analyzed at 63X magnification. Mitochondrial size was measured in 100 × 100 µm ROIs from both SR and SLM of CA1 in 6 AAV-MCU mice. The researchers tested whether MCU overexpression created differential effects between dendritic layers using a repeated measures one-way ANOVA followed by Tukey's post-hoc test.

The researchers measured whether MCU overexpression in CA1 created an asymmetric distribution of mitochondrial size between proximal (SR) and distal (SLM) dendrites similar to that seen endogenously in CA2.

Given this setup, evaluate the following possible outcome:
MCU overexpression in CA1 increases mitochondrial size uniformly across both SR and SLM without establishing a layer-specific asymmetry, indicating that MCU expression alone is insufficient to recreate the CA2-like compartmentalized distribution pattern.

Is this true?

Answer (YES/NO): NO